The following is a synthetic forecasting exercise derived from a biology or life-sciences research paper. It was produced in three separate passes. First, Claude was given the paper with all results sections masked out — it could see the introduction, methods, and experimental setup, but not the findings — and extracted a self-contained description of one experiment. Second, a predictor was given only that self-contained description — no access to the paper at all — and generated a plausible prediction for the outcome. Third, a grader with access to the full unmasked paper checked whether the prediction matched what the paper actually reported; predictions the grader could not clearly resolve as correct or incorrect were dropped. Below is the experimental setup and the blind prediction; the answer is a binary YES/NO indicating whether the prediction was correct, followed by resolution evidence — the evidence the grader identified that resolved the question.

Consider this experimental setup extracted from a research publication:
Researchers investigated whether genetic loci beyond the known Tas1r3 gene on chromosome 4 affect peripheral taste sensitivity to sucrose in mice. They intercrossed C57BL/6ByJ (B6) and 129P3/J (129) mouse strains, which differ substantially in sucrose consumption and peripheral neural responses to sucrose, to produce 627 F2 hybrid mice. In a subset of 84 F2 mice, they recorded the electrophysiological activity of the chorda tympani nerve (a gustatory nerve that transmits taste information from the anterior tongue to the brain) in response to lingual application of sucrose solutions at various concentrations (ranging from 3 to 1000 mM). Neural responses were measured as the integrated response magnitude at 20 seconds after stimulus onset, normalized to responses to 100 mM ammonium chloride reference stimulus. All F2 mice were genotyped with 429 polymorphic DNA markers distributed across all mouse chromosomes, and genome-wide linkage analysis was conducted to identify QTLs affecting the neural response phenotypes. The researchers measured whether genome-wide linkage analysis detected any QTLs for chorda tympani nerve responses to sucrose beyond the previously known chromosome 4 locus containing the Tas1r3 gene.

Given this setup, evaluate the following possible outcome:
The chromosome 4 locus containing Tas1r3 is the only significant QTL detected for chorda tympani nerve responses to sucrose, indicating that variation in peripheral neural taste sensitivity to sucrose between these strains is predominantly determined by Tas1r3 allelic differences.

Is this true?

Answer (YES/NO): YES